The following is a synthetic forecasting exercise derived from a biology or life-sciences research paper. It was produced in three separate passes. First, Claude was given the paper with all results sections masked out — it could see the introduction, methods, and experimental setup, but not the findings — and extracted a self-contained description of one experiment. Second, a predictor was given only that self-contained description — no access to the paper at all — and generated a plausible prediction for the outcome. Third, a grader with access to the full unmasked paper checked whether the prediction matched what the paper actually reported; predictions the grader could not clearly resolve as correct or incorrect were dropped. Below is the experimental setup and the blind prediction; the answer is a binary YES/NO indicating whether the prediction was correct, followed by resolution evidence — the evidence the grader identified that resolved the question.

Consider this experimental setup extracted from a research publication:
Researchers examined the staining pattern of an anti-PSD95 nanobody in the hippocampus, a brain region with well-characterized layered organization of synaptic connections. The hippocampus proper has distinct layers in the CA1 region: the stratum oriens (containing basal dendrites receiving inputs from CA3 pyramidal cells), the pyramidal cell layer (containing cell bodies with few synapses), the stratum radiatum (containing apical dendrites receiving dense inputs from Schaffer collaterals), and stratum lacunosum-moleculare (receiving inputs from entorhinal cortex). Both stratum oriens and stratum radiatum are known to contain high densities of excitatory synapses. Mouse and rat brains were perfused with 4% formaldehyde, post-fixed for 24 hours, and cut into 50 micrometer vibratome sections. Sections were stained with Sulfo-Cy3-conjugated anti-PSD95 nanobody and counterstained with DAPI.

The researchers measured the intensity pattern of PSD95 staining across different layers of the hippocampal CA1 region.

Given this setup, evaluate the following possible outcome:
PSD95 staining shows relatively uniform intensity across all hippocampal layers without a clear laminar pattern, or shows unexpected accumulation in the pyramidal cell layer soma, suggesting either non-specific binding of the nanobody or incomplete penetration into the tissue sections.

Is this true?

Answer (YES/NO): NO